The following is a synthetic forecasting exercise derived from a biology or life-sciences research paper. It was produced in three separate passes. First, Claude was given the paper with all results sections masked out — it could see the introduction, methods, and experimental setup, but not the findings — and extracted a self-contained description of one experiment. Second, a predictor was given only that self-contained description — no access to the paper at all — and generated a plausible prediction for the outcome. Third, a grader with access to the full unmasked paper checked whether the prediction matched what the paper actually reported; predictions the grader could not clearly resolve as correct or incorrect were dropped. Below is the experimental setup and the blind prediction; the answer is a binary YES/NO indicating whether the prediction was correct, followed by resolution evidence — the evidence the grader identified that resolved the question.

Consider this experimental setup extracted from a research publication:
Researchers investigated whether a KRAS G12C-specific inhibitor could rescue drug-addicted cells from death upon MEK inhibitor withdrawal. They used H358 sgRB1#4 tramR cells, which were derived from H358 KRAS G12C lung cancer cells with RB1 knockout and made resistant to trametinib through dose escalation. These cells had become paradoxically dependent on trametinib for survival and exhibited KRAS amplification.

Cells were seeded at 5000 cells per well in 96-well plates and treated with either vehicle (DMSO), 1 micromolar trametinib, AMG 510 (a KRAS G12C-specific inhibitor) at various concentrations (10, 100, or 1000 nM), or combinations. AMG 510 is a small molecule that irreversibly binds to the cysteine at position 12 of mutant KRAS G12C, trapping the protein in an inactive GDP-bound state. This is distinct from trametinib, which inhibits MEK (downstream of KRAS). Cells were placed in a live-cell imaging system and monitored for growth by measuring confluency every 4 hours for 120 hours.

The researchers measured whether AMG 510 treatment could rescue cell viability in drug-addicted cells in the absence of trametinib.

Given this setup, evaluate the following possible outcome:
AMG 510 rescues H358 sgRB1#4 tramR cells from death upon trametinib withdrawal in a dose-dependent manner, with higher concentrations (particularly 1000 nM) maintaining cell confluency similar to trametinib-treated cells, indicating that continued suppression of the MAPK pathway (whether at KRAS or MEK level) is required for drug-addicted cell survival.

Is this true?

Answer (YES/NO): NO